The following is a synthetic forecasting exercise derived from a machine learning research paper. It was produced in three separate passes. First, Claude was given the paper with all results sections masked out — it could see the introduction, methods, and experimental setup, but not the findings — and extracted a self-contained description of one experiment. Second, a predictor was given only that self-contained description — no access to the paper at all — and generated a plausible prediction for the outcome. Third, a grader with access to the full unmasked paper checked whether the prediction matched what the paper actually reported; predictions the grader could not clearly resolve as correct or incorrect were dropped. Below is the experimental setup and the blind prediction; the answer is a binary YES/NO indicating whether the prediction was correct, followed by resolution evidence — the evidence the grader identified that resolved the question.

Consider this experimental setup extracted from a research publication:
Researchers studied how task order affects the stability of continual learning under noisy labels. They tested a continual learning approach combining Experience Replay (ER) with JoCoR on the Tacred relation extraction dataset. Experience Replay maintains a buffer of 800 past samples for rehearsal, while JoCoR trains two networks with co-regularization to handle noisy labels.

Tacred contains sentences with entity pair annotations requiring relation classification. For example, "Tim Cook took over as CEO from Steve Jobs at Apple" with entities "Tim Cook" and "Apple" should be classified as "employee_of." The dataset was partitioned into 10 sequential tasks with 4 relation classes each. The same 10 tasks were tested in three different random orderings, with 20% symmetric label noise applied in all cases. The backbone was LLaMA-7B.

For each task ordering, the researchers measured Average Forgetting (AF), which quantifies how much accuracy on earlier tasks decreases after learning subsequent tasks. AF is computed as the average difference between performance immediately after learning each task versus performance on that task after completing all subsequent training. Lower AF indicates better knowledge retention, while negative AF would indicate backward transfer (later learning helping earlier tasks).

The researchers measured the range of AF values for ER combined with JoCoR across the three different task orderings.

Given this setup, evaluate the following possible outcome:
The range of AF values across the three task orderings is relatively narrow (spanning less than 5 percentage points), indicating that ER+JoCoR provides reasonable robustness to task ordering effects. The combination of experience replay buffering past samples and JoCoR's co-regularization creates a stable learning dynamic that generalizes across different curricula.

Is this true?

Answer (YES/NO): NO